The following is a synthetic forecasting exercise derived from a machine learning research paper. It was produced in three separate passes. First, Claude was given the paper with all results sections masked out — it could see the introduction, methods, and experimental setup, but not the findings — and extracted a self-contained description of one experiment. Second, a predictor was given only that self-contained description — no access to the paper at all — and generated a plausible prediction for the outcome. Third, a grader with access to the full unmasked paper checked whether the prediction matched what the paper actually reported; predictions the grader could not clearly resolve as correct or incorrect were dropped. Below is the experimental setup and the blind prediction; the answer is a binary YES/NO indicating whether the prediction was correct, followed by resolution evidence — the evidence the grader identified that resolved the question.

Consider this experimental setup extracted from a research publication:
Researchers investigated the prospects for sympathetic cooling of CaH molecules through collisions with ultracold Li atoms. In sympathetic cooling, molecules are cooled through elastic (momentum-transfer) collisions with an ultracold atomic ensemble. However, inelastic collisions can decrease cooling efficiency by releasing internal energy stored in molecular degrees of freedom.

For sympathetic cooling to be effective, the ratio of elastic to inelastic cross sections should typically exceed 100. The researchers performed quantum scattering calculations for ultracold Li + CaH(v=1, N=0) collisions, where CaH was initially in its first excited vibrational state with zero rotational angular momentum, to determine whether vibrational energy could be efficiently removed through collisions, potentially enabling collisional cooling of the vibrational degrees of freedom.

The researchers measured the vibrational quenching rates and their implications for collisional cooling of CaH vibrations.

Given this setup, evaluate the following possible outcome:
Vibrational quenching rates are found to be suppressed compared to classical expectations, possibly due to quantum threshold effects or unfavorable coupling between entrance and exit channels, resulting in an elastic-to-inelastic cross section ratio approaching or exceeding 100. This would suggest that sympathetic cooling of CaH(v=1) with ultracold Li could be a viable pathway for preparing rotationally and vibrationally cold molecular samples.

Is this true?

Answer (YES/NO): NO